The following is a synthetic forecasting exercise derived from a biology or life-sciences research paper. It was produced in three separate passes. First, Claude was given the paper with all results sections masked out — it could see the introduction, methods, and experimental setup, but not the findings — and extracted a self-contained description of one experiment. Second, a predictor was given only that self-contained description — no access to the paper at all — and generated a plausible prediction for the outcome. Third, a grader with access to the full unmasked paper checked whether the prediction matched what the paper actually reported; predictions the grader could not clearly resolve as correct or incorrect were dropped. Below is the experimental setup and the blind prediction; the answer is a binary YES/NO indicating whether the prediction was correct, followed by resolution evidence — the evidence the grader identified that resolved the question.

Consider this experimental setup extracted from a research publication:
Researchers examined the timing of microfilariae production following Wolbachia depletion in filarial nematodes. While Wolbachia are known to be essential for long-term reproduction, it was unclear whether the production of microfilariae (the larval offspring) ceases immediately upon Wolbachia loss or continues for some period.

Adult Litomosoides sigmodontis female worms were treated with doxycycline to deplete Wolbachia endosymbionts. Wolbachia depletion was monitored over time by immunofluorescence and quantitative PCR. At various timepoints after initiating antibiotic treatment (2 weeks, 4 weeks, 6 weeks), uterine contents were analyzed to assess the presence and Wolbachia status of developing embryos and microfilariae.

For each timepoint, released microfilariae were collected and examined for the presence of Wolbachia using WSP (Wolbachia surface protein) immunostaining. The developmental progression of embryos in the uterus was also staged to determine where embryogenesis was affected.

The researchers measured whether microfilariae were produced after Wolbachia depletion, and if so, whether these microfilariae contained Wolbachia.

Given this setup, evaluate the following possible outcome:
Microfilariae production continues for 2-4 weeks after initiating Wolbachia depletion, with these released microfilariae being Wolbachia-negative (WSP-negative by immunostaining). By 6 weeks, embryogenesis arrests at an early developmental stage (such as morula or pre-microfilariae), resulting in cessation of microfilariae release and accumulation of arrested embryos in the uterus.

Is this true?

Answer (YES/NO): NO